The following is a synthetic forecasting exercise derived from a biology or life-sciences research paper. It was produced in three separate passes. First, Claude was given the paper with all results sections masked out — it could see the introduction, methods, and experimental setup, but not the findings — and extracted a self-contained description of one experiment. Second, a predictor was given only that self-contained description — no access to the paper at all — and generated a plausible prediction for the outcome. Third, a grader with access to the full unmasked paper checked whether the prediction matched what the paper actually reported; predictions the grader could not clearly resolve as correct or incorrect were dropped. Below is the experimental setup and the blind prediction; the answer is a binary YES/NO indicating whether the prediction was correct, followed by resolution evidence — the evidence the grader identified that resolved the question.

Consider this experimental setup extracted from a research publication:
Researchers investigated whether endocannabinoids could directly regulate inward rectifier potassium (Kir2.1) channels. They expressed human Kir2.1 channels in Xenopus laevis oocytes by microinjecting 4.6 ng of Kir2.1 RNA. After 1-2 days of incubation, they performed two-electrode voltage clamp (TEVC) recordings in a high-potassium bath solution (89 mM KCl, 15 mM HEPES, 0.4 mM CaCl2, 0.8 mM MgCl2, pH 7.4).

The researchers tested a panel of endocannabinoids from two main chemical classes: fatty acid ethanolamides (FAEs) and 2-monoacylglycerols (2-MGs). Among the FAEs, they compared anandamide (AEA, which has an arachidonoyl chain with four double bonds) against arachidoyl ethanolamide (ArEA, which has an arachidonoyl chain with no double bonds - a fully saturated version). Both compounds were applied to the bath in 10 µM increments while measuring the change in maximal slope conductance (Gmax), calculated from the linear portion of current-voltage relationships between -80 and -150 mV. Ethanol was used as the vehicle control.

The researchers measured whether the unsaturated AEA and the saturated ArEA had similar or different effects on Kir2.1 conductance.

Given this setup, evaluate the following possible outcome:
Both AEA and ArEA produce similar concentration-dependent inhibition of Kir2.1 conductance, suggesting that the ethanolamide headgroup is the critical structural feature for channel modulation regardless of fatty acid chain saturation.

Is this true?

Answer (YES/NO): NO